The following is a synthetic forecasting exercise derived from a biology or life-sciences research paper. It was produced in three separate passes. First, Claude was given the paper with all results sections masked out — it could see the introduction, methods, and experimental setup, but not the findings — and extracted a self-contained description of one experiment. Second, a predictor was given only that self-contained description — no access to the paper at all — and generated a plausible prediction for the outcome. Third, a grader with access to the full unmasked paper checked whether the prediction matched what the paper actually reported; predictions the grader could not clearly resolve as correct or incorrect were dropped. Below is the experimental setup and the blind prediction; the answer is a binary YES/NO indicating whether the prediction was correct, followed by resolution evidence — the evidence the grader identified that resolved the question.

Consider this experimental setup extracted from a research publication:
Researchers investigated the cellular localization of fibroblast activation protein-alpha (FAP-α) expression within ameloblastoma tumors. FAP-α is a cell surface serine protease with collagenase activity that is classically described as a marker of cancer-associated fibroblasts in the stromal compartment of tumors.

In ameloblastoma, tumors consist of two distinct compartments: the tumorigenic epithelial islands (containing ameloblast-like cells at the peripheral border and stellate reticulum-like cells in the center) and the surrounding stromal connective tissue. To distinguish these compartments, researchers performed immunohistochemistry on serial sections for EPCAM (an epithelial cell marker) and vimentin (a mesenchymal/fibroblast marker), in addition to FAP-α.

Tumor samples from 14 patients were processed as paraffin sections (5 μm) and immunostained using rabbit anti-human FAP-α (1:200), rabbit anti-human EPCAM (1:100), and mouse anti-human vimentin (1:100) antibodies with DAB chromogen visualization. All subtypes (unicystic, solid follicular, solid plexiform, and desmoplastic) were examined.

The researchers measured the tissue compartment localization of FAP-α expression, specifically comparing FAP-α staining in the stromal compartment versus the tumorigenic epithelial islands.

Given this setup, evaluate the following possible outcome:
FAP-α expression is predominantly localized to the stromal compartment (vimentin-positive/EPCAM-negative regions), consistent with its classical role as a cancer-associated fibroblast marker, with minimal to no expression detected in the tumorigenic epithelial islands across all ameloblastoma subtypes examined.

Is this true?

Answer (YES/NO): NO